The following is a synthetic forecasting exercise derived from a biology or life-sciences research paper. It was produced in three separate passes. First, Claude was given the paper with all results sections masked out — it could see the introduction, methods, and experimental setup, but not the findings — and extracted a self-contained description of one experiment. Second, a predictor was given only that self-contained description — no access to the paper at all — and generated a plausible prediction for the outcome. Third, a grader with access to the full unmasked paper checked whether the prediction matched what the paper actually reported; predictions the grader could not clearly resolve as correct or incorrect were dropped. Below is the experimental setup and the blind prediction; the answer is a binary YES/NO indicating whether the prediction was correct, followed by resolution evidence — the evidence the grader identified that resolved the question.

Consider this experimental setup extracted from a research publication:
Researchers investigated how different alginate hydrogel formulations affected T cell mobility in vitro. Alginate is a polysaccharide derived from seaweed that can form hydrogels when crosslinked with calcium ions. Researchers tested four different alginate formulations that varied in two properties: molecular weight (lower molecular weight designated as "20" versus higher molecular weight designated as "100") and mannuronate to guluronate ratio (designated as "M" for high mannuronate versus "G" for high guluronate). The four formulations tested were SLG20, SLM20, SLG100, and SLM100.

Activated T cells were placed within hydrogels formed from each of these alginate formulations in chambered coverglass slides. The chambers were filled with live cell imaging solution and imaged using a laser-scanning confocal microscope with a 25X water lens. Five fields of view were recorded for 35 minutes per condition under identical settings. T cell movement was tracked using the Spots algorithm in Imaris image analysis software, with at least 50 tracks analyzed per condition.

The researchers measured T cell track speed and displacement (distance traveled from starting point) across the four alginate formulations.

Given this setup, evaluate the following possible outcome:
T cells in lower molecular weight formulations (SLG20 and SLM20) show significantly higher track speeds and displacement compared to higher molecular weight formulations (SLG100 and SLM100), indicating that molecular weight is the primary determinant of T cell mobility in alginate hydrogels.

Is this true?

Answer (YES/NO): NO